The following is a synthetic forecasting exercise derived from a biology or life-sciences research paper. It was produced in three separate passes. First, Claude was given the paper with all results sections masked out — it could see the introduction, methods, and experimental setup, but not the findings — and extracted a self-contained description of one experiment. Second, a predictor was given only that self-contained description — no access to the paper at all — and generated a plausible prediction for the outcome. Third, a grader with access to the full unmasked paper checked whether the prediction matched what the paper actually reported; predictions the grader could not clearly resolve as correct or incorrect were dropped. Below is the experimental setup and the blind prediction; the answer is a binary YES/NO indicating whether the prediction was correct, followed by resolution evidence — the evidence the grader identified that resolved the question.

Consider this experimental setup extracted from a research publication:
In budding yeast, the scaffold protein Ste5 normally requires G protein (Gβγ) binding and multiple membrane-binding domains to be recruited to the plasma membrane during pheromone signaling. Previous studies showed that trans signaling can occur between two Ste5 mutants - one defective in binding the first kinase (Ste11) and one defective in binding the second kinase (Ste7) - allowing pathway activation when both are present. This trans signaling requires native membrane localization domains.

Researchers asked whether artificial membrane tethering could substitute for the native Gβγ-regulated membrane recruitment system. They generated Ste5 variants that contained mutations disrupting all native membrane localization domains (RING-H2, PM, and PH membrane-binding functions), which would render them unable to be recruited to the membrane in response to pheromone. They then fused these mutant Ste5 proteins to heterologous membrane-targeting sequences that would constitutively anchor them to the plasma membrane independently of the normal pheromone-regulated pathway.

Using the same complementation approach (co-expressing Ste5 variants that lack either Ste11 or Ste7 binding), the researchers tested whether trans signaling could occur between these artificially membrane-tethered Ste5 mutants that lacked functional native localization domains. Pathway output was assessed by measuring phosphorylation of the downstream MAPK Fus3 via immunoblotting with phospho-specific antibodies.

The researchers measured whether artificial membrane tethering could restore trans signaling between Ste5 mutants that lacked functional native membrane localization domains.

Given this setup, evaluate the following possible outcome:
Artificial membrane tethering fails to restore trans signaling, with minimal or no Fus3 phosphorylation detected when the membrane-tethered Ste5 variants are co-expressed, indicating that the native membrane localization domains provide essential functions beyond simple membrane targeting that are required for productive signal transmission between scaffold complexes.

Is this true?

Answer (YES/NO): NO